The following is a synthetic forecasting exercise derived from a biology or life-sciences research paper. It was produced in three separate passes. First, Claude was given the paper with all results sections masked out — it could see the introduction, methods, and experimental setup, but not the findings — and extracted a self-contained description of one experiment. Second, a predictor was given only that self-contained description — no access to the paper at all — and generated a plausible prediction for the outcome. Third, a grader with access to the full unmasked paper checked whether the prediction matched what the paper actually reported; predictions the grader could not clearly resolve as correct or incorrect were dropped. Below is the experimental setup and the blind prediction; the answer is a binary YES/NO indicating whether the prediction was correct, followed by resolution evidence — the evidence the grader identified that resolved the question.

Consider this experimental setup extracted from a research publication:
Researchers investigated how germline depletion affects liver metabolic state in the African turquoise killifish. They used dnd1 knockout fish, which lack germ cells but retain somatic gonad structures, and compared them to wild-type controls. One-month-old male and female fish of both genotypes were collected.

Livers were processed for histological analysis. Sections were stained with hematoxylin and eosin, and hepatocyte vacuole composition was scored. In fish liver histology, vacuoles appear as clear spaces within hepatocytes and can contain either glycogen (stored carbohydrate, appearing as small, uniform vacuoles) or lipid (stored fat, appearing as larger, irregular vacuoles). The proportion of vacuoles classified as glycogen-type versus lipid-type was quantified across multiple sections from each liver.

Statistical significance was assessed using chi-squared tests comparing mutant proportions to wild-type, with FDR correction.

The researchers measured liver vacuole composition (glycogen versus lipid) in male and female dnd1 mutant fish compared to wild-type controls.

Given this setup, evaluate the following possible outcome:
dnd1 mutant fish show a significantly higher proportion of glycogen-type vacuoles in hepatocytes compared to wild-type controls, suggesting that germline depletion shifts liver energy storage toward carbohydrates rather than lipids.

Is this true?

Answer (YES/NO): NO